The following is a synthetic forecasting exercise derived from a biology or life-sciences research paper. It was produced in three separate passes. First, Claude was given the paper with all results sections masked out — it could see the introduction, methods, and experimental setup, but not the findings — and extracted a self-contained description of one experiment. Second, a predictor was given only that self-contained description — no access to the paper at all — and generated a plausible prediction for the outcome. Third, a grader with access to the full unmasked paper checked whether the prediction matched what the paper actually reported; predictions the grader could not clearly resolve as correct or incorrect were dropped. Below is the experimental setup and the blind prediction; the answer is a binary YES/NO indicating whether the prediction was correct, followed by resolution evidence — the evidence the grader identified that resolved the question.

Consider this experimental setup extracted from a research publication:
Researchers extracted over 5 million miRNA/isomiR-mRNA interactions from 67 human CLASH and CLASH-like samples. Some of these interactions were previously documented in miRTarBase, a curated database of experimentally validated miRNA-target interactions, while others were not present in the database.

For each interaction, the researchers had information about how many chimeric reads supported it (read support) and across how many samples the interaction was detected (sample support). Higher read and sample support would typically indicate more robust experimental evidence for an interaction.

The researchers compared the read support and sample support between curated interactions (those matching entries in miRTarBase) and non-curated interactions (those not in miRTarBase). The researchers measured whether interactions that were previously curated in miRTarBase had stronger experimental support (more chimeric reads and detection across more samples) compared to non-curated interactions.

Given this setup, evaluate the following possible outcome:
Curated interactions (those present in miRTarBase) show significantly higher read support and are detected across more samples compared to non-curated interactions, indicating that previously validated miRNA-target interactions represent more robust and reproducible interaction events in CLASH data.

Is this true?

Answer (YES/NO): NO